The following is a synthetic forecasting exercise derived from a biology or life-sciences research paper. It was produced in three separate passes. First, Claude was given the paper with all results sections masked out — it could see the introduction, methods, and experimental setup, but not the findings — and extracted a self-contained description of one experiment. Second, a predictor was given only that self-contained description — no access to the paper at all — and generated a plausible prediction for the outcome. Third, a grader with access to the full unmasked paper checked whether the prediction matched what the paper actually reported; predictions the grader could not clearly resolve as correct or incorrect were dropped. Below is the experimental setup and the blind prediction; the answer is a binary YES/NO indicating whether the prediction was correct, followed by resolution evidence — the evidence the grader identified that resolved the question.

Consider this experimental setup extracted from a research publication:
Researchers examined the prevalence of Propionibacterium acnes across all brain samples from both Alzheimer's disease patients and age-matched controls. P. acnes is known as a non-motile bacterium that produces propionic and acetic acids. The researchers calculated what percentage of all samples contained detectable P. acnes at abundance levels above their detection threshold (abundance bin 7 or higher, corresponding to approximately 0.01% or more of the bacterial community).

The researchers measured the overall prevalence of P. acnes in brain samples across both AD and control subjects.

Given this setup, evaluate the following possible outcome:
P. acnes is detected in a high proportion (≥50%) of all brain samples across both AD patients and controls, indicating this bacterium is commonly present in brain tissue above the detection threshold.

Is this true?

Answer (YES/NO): YES